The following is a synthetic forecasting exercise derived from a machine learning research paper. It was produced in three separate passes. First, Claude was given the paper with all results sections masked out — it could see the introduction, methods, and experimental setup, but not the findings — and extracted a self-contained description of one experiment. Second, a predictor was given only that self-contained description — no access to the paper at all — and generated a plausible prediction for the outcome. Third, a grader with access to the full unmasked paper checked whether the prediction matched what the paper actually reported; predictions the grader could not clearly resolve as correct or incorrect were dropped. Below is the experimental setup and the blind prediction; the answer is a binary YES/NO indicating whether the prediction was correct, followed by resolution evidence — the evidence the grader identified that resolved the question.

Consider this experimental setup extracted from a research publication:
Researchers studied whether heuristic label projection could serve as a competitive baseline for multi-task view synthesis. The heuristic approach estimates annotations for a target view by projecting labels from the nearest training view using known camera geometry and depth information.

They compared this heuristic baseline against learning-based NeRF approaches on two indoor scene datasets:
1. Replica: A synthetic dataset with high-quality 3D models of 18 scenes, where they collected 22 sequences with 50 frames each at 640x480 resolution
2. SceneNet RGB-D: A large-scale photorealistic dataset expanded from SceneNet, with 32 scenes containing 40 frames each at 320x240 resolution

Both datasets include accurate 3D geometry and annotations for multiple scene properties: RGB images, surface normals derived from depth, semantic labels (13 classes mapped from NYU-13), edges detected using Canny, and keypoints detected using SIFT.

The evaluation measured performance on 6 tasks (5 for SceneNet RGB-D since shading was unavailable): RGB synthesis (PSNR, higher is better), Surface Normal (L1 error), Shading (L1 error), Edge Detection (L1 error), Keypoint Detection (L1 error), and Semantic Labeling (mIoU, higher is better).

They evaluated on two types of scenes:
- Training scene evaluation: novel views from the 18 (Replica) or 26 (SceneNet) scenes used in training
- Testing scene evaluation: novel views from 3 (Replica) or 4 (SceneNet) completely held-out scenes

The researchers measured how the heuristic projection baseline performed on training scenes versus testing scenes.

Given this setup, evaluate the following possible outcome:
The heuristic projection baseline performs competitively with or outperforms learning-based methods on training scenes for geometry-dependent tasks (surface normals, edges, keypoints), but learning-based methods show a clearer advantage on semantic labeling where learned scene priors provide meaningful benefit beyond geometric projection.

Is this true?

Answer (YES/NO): NO